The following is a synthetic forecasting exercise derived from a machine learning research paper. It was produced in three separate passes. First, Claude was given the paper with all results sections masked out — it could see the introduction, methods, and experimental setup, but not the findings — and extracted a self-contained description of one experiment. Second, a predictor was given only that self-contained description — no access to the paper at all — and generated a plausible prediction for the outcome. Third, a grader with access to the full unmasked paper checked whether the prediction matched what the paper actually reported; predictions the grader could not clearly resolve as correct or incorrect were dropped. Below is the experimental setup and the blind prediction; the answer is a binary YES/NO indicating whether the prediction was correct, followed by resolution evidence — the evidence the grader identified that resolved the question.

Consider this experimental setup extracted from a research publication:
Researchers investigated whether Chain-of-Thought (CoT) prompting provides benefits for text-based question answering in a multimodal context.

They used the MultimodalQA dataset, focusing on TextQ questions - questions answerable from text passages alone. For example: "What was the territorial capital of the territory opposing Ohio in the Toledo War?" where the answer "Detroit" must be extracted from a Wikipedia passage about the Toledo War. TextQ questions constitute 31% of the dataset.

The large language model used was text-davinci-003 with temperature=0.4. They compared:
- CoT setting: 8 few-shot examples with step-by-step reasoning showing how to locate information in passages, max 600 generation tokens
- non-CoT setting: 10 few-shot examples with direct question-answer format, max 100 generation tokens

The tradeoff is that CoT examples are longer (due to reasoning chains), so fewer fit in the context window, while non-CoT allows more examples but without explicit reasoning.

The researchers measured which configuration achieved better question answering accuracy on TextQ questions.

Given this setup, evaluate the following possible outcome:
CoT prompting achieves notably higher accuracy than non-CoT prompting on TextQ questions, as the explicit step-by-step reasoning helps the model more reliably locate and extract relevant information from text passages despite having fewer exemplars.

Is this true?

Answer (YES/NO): NO